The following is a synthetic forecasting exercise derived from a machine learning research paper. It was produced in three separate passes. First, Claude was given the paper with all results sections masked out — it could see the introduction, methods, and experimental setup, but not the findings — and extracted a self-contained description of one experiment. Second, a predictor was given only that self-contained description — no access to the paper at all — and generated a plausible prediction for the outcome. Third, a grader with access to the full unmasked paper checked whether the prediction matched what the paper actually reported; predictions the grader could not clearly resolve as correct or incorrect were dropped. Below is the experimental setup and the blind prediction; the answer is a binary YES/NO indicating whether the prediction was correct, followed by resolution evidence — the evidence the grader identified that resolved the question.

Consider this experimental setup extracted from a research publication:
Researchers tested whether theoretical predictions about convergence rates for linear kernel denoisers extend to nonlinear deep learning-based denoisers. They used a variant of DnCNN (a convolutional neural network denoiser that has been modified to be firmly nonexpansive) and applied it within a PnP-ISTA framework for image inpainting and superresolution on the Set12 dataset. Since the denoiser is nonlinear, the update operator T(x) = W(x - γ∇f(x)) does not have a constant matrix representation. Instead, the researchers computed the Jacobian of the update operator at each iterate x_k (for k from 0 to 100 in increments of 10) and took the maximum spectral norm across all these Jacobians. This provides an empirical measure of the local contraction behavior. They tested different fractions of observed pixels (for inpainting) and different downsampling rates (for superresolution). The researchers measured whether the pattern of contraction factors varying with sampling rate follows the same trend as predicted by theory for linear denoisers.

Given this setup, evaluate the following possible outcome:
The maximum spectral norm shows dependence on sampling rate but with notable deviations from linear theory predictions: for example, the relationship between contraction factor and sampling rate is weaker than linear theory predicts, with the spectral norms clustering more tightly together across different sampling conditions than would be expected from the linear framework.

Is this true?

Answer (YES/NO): NO